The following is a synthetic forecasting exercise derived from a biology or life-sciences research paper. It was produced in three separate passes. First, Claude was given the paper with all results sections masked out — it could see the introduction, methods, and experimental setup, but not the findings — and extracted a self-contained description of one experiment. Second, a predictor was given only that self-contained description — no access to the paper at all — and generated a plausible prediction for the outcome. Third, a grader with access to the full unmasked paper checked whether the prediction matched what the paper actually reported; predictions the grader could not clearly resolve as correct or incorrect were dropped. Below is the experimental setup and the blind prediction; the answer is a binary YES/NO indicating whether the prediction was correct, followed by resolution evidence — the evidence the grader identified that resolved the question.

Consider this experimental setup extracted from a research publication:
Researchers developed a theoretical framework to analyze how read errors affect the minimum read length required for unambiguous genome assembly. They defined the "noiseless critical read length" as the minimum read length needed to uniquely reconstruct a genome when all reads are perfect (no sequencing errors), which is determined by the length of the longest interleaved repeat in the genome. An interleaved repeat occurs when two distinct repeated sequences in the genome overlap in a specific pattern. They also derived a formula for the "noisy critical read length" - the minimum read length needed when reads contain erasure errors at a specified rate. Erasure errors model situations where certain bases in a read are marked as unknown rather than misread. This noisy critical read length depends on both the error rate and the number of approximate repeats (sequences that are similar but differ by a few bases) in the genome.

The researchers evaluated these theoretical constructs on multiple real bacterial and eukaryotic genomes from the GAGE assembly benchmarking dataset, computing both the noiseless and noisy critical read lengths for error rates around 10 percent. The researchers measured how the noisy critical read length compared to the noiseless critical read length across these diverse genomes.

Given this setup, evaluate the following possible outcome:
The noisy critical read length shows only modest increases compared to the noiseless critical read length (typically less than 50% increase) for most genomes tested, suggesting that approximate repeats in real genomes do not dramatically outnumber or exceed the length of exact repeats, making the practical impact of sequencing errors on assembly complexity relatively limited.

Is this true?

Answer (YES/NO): NO